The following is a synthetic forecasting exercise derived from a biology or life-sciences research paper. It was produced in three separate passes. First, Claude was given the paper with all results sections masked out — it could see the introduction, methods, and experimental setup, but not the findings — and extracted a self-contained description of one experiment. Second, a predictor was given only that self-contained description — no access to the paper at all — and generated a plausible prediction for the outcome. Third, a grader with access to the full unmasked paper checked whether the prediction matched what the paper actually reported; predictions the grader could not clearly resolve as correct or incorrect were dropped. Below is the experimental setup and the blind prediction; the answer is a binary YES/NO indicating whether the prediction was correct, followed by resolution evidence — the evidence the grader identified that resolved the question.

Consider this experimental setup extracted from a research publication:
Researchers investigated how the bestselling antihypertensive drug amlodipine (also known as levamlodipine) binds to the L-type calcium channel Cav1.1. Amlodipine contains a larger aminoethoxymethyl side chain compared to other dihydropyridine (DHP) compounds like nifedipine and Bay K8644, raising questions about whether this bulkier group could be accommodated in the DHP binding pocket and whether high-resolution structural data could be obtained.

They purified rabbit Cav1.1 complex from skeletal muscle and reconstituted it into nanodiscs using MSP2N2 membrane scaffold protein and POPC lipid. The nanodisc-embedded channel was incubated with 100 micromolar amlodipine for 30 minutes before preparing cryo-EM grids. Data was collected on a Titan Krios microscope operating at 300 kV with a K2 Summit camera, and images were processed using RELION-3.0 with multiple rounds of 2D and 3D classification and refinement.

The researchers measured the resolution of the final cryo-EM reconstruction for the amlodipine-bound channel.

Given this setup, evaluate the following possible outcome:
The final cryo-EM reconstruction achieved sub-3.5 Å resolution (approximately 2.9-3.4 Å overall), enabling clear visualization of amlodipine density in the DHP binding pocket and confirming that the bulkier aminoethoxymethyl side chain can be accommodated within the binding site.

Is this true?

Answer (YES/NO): YES